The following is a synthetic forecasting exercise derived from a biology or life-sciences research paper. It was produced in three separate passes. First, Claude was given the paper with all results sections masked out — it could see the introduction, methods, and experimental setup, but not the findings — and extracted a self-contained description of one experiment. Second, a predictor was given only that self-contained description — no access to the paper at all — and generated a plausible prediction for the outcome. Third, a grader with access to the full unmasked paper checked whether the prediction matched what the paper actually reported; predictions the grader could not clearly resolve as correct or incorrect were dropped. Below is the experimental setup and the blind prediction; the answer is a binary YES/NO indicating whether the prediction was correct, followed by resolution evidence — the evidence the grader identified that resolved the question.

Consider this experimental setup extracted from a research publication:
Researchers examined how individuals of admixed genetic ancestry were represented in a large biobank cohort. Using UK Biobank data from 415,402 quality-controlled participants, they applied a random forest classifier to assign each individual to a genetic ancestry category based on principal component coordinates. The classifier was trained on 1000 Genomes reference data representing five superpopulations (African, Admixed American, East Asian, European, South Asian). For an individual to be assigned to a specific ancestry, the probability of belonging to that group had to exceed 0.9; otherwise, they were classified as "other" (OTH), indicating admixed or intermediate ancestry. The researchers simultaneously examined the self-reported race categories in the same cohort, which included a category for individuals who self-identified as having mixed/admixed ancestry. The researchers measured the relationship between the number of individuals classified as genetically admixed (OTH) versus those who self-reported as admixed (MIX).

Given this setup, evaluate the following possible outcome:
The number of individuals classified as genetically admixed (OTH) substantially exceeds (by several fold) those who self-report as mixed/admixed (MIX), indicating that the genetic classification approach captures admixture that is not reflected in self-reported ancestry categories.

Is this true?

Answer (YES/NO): YES